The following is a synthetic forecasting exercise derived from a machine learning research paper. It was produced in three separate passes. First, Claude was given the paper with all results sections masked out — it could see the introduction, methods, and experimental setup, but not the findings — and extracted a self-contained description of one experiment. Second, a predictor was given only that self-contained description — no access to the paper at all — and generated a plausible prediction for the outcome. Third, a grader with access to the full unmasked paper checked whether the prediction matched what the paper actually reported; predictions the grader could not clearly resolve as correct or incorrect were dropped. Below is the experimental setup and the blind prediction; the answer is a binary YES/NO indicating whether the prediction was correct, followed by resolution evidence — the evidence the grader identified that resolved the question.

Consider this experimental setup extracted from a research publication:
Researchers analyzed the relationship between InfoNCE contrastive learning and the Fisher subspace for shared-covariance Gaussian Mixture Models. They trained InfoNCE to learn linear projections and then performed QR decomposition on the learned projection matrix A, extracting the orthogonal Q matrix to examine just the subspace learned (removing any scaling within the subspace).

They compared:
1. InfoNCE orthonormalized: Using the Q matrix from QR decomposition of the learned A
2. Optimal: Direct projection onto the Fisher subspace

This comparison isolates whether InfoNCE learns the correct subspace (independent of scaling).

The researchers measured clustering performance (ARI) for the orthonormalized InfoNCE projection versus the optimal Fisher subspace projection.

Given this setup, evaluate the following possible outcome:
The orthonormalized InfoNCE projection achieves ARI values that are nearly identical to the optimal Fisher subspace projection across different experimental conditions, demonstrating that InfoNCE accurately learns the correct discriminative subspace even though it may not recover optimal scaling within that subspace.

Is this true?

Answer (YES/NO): NO